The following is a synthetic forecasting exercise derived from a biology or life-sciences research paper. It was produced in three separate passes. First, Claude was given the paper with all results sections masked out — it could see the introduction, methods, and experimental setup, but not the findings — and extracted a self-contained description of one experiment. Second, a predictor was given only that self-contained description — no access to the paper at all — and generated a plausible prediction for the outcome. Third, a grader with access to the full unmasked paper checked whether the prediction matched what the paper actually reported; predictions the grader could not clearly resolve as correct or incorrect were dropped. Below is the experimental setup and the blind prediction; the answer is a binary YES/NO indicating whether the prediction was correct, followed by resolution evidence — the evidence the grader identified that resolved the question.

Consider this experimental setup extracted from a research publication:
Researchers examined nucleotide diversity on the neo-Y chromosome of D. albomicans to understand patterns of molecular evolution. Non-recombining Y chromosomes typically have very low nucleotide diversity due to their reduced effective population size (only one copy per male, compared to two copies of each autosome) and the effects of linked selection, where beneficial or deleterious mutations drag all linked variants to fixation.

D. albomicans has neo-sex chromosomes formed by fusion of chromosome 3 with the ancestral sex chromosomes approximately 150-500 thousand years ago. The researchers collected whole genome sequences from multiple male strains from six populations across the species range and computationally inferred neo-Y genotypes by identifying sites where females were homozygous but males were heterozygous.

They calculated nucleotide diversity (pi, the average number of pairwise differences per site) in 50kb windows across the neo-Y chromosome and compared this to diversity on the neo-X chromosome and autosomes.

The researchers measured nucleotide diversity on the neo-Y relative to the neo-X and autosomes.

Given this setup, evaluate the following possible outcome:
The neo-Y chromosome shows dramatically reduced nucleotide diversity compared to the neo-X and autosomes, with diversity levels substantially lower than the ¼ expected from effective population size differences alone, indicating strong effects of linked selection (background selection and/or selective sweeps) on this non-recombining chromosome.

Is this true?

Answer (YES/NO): NO